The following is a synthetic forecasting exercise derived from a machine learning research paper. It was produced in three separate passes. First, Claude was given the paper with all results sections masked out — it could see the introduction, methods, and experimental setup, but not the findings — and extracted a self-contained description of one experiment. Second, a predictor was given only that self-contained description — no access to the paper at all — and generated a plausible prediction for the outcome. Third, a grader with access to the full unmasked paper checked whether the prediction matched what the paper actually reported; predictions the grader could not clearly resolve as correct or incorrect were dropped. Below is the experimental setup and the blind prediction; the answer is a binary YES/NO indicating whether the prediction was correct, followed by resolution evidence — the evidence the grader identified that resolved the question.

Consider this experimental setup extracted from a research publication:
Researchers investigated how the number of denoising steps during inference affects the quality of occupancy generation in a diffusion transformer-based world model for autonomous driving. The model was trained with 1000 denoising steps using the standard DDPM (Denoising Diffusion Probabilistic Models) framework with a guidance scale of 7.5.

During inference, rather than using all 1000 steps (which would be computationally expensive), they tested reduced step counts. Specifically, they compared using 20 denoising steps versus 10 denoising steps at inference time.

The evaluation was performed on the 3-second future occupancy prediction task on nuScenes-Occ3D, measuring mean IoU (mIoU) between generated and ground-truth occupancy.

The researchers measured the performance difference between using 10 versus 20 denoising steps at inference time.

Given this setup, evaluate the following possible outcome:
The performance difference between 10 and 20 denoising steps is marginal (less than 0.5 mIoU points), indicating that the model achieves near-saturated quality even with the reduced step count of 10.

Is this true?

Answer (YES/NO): NO